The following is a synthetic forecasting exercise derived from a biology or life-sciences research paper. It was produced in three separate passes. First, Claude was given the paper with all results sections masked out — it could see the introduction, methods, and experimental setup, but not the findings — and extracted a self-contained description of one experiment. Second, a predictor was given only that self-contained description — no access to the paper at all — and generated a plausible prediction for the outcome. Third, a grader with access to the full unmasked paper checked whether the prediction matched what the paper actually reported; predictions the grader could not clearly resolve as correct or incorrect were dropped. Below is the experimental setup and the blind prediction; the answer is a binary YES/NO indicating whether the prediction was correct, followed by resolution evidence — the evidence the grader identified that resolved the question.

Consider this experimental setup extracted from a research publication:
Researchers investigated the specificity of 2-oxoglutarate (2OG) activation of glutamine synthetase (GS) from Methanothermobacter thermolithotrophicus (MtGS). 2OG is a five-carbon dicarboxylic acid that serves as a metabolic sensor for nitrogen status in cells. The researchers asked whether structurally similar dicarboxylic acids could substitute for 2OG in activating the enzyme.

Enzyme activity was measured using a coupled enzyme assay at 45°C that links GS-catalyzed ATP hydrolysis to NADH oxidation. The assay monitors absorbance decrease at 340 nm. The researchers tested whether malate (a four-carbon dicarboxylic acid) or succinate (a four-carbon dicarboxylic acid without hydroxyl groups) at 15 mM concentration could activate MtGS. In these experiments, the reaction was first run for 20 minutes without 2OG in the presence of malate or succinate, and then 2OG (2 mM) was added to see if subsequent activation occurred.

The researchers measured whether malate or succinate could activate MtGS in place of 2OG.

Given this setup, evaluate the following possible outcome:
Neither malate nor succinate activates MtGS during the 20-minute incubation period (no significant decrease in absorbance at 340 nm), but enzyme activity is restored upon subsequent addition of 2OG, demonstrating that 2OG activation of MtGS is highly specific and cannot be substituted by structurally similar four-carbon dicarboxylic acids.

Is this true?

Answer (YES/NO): YES